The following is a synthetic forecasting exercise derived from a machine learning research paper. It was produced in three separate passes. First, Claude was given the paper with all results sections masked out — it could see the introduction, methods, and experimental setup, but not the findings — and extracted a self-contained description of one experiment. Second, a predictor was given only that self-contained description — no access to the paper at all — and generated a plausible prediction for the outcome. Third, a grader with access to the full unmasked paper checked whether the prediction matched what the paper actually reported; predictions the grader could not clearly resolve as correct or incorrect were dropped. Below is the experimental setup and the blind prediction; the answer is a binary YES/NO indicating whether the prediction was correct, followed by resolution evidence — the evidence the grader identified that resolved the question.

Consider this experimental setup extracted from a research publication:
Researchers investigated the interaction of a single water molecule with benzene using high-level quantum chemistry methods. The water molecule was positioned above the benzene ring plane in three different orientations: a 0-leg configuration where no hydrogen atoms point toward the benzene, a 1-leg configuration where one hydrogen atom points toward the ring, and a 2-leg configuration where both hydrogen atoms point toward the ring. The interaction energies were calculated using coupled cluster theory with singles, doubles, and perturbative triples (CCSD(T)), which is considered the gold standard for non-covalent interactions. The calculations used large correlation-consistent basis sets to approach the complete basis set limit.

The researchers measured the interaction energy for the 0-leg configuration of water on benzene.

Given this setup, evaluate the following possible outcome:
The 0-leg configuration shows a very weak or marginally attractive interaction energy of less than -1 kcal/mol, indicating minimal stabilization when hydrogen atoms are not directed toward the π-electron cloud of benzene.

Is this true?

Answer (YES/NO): NO